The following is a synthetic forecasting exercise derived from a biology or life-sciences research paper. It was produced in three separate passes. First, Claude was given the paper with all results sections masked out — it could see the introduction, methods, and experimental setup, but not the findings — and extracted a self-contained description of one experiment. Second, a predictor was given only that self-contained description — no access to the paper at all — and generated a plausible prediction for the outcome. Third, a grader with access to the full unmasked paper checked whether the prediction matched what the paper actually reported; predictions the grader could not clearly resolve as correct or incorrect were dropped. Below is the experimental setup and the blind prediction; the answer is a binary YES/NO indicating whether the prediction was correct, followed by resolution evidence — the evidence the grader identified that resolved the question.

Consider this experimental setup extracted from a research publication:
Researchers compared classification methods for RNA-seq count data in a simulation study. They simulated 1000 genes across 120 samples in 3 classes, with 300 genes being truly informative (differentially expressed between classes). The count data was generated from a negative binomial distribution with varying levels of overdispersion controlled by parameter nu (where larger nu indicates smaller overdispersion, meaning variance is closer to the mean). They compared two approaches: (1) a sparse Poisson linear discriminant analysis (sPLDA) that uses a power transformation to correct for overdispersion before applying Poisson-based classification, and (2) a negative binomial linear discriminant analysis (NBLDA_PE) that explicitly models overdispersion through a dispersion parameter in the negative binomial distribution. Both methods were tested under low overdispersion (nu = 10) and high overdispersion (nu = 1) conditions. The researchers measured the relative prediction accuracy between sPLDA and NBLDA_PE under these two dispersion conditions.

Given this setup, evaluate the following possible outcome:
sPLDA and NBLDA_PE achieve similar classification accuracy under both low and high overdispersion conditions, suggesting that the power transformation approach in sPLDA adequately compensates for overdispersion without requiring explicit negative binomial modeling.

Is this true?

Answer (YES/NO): NO